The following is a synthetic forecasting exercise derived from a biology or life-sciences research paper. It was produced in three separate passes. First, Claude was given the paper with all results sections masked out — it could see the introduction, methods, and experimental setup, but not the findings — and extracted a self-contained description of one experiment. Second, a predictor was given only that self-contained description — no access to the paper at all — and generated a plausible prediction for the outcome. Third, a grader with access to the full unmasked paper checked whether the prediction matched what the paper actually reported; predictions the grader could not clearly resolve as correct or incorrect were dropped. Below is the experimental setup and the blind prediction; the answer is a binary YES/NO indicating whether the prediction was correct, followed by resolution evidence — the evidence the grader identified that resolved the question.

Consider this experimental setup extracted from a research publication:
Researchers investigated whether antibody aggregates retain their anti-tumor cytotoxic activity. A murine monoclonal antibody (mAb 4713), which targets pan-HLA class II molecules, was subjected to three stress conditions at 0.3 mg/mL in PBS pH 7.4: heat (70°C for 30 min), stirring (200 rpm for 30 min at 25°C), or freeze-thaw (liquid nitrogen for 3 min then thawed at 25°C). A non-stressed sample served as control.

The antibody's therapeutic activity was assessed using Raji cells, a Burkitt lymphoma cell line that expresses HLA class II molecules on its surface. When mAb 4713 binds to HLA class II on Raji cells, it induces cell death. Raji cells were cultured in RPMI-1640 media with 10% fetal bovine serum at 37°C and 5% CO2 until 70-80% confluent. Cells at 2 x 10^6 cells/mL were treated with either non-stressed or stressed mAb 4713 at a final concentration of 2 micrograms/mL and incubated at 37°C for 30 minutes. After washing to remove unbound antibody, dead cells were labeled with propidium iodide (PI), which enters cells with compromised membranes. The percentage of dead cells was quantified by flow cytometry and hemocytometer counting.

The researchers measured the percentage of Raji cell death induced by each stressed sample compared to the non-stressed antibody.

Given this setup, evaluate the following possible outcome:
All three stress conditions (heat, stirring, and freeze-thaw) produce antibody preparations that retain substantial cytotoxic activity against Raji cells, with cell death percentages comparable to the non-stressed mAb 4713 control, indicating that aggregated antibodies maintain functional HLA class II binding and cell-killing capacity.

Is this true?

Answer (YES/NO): NO